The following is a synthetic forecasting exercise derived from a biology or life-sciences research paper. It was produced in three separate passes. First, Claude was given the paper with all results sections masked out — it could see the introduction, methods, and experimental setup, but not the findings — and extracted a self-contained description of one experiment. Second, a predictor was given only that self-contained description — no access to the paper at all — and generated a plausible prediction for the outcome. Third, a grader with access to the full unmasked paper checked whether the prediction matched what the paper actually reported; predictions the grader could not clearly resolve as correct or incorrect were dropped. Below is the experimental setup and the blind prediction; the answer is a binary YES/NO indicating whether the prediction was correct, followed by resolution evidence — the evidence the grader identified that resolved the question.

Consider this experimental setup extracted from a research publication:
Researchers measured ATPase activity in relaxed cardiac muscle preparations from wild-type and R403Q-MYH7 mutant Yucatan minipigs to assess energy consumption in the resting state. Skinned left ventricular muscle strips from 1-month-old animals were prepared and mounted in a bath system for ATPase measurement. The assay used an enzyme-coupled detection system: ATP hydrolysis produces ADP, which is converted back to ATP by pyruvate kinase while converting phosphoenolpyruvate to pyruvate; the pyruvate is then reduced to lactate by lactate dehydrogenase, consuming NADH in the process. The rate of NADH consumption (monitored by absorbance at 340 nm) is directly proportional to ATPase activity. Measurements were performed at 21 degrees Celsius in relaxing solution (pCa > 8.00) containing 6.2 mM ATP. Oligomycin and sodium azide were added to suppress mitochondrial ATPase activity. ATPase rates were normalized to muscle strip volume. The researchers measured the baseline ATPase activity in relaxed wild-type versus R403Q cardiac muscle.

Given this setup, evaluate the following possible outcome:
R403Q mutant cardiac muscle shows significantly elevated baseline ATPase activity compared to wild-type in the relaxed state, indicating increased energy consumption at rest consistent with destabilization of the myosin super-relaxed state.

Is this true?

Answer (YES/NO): YES